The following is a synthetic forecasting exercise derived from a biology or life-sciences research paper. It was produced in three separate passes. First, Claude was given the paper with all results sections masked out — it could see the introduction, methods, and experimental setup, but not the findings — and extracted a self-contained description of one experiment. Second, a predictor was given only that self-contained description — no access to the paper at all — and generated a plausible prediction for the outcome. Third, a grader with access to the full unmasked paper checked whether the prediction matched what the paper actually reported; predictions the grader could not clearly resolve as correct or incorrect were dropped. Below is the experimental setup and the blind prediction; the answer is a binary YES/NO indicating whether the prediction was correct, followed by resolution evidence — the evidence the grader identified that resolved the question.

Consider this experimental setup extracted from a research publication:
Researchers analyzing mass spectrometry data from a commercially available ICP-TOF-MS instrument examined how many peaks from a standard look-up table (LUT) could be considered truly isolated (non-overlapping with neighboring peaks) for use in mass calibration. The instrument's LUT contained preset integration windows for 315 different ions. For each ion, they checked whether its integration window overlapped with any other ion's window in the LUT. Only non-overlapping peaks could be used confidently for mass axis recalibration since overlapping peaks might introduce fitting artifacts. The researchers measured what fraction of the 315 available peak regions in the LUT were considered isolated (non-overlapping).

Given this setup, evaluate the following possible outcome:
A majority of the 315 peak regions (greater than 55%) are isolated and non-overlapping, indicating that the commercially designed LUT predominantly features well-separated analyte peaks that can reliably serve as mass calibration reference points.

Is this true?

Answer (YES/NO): NO